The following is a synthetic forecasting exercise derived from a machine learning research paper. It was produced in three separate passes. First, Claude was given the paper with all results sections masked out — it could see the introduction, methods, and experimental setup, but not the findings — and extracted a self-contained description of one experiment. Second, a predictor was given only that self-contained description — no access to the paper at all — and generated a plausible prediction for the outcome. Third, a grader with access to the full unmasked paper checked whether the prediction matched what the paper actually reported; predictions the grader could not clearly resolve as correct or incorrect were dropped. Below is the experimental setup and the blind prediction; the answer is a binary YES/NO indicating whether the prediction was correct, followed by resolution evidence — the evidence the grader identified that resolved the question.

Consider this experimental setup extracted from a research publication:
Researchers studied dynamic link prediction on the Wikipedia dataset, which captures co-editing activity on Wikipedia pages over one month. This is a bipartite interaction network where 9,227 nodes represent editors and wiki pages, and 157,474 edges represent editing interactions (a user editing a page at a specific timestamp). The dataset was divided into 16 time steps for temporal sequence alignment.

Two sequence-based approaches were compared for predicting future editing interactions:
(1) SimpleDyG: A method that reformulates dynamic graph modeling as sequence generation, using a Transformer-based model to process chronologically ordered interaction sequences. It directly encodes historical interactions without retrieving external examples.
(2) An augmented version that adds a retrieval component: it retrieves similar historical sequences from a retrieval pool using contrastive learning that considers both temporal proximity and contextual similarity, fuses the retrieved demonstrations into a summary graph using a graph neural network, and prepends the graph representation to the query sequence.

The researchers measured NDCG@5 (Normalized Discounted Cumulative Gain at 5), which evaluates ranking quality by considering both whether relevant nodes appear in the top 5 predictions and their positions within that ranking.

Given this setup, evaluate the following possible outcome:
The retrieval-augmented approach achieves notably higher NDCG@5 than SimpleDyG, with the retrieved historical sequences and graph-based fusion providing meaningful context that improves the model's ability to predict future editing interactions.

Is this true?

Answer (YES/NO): NO